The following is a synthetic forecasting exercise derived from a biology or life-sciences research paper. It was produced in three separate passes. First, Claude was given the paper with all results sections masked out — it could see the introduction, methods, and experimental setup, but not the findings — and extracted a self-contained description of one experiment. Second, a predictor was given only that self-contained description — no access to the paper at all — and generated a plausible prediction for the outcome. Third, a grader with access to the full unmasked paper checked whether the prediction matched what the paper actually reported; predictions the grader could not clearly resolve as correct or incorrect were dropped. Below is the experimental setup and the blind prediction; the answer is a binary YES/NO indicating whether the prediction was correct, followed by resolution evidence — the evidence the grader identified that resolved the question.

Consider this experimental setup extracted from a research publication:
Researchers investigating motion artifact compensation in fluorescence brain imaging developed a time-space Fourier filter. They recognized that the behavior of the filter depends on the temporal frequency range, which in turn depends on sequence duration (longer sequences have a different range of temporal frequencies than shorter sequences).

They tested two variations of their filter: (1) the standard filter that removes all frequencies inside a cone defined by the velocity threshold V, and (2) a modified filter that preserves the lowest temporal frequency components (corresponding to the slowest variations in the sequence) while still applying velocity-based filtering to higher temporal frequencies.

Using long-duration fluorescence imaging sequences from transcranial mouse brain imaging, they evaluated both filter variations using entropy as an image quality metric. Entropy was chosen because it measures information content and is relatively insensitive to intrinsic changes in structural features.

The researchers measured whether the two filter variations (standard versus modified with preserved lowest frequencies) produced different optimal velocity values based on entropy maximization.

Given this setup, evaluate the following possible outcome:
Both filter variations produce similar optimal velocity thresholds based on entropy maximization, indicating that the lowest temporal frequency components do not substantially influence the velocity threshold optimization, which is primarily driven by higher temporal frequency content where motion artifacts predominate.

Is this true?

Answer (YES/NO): YES